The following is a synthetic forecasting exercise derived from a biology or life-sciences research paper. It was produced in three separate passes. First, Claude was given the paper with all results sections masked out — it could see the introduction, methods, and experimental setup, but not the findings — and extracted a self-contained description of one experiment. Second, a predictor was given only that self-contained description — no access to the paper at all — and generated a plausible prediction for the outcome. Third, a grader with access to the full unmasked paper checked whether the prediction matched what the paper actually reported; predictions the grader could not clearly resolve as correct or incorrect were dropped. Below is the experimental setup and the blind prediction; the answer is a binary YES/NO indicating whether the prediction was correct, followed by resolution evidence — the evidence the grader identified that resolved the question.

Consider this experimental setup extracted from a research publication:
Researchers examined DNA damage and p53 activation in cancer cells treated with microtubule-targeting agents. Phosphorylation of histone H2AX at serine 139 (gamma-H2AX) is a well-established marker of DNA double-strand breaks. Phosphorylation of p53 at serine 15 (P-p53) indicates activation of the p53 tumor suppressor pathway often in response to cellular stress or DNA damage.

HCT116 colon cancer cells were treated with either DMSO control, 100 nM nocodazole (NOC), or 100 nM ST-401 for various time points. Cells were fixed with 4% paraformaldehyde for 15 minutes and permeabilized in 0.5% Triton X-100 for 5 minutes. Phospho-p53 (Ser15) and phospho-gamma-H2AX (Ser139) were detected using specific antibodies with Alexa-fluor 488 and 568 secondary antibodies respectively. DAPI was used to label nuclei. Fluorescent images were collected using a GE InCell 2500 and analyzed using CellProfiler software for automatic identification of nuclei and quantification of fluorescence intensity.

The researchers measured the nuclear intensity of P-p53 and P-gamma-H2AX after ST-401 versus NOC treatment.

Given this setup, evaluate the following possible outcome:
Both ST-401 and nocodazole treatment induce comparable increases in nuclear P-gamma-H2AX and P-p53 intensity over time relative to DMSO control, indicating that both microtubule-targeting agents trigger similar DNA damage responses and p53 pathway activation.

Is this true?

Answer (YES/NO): NO